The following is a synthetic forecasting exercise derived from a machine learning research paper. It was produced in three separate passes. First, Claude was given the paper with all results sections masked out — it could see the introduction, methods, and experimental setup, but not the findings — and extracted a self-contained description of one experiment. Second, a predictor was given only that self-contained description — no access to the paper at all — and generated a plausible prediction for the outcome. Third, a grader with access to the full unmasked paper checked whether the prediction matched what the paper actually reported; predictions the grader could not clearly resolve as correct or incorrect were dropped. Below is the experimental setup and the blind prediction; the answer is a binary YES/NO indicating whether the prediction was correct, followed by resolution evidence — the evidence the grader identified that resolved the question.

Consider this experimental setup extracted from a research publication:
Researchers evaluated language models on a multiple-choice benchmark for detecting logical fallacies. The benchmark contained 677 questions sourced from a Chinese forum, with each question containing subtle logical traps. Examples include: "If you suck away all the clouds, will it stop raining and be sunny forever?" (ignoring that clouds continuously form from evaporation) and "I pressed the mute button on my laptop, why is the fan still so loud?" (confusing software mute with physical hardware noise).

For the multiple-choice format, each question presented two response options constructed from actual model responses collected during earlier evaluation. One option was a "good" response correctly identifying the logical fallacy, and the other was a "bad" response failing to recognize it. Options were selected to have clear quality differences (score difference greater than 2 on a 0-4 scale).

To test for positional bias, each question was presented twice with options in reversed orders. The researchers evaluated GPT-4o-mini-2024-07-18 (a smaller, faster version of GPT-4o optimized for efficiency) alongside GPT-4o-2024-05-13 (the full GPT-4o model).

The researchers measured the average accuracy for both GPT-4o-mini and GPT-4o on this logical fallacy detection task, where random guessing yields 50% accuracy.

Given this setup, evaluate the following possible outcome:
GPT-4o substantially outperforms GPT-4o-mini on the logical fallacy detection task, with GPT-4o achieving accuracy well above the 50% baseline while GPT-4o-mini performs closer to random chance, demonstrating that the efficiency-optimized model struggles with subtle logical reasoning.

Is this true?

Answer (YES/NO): NO